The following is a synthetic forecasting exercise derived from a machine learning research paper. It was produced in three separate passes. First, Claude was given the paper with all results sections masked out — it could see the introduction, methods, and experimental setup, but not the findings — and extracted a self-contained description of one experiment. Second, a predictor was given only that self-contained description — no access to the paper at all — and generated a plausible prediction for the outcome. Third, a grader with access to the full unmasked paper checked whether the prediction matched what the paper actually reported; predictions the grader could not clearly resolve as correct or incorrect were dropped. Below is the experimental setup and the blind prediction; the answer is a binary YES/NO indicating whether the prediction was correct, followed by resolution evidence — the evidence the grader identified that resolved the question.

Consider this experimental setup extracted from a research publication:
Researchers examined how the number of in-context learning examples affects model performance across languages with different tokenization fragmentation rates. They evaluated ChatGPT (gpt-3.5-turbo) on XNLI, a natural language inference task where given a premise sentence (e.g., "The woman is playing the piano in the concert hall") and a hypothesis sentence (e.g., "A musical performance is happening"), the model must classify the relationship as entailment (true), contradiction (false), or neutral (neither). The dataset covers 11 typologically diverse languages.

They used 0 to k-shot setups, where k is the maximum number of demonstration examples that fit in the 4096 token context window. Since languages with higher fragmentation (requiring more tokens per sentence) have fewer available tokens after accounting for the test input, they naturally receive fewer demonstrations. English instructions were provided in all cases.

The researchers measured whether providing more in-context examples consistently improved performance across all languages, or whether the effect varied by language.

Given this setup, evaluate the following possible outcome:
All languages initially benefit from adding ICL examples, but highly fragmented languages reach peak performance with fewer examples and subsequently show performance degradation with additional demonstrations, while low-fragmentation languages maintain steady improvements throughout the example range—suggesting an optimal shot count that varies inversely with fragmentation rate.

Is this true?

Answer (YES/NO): NO